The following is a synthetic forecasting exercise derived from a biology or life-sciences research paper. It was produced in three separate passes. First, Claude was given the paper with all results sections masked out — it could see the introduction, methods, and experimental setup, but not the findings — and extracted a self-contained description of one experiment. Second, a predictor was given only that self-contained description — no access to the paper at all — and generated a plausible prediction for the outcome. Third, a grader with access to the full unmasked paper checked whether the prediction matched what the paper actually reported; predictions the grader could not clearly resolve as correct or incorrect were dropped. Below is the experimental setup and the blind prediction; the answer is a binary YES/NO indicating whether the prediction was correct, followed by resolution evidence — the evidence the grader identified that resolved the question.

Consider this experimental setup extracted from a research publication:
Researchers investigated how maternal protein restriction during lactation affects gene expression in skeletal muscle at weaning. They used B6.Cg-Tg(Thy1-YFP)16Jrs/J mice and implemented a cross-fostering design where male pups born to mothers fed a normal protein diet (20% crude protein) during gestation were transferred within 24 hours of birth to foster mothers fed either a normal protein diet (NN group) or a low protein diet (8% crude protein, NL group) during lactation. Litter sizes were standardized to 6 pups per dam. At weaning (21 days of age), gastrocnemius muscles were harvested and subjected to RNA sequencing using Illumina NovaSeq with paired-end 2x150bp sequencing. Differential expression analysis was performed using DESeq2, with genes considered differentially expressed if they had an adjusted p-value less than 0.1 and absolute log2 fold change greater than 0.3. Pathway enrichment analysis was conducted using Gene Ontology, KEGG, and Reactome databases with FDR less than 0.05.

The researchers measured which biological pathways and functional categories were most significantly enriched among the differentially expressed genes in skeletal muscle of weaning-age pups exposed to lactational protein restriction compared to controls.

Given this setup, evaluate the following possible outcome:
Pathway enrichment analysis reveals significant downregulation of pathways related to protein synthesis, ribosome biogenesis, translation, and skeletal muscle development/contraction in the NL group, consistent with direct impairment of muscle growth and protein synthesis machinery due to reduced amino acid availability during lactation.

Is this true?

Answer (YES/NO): NO